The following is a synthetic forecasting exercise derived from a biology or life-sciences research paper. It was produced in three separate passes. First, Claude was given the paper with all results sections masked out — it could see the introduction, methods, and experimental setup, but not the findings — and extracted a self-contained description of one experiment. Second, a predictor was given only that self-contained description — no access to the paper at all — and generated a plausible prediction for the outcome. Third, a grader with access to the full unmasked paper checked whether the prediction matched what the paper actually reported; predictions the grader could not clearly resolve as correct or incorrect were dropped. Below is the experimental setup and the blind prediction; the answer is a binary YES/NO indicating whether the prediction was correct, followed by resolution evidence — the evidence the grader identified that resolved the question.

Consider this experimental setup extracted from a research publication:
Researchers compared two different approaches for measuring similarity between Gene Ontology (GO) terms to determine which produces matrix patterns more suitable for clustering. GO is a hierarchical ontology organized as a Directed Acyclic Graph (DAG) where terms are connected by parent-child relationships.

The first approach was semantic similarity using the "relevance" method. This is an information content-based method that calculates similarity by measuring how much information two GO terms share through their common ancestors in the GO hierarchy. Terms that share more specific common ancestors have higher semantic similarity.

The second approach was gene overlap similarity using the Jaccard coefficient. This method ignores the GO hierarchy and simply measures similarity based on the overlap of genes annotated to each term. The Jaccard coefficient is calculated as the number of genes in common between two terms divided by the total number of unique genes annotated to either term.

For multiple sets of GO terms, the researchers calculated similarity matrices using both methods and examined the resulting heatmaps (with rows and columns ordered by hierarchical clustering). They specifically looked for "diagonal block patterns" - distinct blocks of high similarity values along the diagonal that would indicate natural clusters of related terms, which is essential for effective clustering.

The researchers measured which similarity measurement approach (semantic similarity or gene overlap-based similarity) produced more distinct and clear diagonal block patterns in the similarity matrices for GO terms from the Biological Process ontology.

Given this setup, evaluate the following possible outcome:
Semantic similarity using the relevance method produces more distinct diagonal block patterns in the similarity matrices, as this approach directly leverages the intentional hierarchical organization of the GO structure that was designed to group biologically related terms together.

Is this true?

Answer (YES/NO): YES